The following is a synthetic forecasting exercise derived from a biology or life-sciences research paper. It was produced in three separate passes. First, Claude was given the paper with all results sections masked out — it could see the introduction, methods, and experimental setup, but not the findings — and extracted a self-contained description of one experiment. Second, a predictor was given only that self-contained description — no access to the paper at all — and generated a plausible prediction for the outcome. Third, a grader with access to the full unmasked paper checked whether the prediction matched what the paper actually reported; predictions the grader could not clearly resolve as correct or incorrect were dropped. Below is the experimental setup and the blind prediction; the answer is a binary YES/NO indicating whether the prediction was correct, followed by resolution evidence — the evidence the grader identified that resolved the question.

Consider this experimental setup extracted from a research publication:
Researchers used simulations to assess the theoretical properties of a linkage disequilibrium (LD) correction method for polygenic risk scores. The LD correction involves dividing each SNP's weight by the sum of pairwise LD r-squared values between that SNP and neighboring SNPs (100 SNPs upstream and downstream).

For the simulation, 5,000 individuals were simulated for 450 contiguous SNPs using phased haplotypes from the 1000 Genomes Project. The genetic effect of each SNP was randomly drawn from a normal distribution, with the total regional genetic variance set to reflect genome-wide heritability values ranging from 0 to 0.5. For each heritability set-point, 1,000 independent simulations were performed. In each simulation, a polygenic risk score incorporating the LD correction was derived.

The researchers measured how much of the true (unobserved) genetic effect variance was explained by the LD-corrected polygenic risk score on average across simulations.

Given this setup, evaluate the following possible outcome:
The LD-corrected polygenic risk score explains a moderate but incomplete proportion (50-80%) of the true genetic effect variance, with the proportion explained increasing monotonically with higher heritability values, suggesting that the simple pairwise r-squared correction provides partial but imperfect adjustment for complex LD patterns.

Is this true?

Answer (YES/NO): NO